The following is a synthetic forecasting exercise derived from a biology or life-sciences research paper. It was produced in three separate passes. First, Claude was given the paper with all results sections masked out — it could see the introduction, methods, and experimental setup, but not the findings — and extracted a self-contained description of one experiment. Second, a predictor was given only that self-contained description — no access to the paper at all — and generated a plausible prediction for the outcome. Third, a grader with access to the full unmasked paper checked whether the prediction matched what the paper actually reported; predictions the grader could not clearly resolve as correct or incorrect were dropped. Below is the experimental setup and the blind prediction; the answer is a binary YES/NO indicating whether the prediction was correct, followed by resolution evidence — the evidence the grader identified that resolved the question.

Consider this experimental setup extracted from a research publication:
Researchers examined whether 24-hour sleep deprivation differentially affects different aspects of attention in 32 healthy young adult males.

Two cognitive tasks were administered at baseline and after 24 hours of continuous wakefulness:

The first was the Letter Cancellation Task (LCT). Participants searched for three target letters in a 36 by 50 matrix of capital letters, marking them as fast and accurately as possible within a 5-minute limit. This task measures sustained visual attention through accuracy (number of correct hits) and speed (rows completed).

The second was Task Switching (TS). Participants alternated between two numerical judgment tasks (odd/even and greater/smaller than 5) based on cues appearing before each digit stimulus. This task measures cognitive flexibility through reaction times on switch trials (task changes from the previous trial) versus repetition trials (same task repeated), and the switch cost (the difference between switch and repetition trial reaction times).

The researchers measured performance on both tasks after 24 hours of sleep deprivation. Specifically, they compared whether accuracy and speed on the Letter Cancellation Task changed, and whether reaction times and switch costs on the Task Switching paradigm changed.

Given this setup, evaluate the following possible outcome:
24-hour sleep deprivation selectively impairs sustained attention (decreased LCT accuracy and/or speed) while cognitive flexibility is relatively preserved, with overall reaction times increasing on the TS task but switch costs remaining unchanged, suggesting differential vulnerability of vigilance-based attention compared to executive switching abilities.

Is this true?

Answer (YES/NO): NO